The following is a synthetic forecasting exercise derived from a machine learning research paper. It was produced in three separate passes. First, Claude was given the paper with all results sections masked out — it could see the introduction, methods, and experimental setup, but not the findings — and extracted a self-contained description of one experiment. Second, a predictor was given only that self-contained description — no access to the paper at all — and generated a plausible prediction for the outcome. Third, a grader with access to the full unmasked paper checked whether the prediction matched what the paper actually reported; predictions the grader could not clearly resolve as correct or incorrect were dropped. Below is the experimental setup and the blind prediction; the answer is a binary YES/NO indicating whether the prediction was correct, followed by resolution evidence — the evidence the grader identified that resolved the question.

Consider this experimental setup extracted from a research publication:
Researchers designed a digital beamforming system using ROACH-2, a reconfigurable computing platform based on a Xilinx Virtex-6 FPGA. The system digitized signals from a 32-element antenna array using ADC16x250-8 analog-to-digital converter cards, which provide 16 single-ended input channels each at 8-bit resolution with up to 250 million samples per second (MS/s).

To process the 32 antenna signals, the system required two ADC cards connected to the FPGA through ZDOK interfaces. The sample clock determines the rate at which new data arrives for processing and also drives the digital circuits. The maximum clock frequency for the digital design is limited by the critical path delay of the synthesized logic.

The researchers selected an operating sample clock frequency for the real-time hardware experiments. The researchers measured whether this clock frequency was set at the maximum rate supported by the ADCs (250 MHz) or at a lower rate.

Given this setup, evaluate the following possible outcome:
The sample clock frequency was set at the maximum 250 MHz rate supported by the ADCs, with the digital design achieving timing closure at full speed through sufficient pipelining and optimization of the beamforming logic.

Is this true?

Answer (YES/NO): NO